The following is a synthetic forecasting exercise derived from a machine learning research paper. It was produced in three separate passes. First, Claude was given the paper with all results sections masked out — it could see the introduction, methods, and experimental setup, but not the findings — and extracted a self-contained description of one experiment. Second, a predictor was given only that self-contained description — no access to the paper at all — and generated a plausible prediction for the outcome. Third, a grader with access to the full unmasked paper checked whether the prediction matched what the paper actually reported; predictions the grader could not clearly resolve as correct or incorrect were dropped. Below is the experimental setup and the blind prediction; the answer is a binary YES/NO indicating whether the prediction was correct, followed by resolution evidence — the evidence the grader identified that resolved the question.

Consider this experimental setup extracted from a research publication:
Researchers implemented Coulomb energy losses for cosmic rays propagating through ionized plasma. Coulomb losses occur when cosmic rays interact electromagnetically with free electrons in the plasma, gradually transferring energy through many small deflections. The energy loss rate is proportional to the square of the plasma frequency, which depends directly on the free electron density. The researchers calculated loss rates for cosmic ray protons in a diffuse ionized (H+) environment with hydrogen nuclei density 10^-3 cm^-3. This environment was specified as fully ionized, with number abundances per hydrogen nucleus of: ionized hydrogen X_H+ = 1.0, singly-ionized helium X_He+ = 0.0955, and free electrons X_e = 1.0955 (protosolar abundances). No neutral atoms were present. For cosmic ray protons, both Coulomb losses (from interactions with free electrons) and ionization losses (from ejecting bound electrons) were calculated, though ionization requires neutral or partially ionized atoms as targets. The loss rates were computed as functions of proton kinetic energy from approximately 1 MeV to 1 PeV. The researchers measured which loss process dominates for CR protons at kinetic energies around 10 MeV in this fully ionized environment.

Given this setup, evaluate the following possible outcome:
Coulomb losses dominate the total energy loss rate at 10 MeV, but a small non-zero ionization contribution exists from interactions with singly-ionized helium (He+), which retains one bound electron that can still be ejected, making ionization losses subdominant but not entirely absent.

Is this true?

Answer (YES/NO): NO